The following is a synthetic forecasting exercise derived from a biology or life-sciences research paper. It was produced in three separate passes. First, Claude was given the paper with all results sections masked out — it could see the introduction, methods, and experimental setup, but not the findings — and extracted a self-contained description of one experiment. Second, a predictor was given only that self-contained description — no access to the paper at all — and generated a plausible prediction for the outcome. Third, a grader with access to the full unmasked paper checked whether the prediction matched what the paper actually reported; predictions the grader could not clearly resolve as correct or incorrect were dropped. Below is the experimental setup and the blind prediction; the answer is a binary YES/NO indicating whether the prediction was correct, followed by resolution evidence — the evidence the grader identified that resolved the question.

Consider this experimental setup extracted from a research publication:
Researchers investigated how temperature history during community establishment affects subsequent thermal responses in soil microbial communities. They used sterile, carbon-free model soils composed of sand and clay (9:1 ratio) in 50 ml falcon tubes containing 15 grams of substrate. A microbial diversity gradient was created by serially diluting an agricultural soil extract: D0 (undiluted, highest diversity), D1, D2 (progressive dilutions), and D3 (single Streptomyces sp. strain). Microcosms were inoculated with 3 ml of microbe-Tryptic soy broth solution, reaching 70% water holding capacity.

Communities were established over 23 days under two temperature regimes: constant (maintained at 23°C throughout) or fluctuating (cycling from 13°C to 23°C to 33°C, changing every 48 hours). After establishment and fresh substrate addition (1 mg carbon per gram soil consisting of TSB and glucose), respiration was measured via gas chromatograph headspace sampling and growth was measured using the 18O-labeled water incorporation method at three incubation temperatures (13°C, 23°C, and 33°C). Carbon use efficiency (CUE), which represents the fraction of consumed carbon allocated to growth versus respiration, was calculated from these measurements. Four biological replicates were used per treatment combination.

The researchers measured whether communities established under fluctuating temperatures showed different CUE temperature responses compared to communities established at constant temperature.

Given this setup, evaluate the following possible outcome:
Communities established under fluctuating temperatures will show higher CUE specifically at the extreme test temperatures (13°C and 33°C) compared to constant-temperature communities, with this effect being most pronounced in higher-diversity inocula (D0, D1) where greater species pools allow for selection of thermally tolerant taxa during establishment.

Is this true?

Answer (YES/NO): NO